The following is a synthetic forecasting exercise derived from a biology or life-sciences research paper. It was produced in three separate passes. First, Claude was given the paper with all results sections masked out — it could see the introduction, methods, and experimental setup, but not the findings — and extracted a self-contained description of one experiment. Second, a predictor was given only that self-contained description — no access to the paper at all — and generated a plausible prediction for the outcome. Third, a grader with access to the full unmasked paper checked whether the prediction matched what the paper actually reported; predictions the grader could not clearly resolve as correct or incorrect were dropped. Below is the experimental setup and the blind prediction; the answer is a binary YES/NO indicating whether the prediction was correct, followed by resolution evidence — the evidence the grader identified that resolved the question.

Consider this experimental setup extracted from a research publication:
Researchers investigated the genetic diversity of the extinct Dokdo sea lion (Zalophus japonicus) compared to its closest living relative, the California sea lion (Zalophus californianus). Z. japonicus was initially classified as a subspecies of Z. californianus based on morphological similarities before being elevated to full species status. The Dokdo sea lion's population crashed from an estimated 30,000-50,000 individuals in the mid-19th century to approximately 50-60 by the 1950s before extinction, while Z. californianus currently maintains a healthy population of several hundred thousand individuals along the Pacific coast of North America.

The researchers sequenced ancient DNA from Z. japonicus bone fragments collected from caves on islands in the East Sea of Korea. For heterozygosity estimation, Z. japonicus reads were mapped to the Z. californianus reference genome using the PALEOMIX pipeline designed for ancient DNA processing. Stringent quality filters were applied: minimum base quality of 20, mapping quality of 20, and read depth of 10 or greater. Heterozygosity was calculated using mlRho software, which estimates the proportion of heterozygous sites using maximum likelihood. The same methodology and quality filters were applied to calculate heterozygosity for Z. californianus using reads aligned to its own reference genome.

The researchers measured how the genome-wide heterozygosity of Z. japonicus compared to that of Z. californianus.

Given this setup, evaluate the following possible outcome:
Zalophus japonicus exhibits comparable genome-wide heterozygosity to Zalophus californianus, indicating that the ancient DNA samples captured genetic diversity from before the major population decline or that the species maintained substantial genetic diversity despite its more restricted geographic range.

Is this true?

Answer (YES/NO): NO